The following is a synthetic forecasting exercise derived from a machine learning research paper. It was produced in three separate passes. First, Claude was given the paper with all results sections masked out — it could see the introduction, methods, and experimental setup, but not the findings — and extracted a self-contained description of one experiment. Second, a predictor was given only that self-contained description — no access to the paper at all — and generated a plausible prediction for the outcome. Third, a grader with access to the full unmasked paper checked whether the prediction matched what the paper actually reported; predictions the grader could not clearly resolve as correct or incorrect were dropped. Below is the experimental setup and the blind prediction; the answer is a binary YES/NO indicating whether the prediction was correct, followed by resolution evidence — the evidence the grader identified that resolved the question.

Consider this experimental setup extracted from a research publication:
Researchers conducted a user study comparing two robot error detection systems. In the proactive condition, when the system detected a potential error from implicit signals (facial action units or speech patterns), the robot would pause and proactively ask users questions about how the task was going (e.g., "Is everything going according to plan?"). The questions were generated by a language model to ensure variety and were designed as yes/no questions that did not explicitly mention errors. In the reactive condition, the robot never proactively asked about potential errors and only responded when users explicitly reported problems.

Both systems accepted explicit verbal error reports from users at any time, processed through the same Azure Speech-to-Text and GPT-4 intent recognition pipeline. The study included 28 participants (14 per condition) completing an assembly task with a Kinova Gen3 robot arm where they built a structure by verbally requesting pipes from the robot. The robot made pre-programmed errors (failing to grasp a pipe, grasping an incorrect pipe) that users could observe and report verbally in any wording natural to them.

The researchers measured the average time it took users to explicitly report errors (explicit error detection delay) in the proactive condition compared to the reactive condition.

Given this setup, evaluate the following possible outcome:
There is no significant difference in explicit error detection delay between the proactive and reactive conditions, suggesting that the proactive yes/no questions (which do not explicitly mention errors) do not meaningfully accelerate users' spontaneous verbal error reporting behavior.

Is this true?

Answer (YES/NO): NO